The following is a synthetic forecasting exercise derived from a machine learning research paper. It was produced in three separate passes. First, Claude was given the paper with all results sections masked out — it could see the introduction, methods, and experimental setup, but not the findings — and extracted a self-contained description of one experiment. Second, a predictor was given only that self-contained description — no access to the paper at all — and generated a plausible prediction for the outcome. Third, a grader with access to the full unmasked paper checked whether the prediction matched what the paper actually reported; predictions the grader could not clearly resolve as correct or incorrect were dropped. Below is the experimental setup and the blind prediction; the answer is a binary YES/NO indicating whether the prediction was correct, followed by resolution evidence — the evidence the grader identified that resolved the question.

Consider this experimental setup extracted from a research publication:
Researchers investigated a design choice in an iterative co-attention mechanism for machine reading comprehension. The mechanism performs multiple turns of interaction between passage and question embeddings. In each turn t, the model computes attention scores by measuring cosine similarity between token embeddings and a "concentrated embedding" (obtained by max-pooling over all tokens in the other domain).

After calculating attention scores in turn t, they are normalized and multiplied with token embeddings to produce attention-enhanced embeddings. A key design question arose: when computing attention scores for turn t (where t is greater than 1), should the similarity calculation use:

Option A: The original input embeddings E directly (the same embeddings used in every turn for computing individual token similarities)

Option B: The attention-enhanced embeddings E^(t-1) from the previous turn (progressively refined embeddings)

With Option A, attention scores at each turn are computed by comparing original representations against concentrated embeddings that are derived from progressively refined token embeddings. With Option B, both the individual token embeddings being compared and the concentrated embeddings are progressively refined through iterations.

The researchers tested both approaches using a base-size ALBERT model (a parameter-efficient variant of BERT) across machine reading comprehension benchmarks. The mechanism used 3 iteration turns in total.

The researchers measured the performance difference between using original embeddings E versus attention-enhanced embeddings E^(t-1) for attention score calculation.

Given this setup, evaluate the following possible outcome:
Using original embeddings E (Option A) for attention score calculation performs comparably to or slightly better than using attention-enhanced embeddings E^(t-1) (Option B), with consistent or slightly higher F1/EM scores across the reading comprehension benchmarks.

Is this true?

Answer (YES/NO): YES